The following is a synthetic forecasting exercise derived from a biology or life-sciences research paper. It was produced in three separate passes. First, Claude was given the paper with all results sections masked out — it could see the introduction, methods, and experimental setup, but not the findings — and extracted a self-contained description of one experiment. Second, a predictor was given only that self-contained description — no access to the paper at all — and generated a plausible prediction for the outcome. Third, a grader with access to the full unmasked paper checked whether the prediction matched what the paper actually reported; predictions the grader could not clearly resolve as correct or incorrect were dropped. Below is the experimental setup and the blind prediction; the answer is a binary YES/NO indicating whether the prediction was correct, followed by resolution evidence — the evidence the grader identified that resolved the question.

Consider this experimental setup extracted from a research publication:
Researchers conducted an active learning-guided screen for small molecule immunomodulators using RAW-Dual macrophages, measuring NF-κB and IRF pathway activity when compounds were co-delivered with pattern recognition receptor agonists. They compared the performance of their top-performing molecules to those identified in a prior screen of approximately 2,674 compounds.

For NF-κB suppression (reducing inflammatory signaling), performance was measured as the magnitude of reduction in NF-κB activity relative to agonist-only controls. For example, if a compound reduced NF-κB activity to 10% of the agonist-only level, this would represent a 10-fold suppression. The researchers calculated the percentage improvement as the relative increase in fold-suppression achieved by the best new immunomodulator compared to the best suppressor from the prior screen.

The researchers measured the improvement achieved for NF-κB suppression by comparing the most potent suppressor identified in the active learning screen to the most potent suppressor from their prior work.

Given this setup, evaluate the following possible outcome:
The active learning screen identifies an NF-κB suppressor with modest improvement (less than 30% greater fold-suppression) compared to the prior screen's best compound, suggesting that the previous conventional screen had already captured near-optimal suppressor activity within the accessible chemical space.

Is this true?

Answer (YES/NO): NO